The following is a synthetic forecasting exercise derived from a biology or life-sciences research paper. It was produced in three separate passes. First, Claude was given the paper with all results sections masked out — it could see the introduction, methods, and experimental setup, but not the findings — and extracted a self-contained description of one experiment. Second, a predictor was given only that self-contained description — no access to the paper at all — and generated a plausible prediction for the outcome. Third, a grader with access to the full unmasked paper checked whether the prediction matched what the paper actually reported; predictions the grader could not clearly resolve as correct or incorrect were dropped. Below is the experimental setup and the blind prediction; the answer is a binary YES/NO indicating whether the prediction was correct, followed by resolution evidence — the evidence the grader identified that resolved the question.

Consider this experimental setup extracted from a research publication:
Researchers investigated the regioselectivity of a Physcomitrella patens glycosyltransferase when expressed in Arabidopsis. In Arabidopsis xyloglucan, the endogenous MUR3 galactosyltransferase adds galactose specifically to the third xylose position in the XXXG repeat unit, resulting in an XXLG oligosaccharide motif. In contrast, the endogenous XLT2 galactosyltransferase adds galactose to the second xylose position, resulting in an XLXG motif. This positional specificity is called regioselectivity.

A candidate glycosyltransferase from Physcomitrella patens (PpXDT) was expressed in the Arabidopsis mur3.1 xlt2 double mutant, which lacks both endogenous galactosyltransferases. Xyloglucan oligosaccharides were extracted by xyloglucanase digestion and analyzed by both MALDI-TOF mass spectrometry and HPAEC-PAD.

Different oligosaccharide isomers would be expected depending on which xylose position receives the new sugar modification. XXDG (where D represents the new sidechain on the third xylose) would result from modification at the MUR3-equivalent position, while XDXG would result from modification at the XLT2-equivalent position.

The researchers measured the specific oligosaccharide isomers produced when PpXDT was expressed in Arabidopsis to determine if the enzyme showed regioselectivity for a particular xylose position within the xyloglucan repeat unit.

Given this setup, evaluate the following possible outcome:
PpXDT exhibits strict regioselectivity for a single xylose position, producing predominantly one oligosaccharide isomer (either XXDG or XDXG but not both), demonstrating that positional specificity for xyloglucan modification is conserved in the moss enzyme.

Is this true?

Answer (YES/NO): NO